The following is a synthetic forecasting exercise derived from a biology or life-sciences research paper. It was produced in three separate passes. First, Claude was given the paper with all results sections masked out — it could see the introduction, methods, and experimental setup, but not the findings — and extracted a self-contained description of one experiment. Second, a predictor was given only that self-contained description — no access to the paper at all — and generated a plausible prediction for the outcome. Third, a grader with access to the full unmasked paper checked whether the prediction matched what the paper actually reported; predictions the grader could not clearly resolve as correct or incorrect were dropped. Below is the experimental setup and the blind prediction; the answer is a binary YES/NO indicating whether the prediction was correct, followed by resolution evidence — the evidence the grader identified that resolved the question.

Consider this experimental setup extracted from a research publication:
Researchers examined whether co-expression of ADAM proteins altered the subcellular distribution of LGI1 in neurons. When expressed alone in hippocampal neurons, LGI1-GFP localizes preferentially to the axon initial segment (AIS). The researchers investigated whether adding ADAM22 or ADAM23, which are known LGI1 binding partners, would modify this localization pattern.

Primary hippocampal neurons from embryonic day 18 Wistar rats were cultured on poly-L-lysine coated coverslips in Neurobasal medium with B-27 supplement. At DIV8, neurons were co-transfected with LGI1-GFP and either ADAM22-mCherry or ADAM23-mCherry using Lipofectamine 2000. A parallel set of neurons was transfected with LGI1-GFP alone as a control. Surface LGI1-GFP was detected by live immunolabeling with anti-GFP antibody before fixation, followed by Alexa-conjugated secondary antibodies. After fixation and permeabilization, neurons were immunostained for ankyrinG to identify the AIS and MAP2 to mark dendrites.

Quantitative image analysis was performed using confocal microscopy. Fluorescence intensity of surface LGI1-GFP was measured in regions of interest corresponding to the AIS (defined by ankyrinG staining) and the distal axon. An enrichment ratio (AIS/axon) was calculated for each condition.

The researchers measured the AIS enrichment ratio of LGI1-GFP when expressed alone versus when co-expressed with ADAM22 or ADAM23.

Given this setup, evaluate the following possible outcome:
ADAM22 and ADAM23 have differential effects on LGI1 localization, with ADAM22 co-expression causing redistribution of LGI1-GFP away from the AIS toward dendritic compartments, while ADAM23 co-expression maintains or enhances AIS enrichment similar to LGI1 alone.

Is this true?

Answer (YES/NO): NO